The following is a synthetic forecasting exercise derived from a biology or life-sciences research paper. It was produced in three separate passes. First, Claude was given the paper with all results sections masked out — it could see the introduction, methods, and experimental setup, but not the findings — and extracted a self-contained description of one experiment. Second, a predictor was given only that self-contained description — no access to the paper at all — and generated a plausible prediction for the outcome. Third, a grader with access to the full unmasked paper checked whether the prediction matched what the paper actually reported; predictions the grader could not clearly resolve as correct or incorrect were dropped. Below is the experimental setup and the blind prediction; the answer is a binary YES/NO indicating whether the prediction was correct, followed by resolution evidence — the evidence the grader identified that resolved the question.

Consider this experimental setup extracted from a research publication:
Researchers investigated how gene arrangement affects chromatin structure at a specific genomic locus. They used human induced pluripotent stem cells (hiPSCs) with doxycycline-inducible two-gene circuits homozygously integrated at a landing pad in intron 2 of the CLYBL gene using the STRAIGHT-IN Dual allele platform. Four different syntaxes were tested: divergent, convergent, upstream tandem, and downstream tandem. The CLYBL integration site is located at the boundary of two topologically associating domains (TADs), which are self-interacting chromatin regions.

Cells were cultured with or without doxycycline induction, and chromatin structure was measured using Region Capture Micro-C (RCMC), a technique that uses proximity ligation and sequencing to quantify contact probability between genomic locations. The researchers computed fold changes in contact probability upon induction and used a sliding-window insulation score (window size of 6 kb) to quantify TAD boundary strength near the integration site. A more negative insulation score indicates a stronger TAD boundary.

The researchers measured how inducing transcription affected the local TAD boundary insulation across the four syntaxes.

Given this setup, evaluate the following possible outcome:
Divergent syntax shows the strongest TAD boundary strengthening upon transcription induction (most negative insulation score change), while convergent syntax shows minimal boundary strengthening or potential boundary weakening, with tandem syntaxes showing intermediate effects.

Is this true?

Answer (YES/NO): NO